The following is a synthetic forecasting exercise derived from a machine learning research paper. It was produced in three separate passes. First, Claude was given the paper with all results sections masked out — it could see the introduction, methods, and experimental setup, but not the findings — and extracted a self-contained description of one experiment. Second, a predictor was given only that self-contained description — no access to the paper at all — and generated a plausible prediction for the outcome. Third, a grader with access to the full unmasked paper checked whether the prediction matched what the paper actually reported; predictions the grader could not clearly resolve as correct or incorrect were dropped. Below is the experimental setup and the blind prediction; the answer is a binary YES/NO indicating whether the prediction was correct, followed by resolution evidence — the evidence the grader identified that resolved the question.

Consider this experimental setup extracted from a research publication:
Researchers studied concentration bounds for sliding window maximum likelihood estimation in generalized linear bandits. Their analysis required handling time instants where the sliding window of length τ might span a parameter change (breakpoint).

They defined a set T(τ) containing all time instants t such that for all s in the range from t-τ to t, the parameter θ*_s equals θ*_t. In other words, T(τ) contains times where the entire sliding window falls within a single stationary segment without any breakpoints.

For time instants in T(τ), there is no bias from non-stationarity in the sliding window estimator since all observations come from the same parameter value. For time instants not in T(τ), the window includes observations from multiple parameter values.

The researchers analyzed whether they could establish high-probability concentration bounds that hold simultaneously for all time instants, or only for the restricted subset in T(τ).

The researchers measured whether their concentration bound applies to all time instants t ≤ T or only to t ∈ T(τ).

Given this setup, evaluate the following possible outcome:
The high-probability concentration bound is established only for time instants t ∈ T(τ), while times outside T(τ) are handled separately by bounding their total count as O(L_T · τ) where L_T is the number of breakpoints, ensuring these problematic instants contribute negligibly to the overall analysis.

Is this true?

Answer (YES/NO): YES